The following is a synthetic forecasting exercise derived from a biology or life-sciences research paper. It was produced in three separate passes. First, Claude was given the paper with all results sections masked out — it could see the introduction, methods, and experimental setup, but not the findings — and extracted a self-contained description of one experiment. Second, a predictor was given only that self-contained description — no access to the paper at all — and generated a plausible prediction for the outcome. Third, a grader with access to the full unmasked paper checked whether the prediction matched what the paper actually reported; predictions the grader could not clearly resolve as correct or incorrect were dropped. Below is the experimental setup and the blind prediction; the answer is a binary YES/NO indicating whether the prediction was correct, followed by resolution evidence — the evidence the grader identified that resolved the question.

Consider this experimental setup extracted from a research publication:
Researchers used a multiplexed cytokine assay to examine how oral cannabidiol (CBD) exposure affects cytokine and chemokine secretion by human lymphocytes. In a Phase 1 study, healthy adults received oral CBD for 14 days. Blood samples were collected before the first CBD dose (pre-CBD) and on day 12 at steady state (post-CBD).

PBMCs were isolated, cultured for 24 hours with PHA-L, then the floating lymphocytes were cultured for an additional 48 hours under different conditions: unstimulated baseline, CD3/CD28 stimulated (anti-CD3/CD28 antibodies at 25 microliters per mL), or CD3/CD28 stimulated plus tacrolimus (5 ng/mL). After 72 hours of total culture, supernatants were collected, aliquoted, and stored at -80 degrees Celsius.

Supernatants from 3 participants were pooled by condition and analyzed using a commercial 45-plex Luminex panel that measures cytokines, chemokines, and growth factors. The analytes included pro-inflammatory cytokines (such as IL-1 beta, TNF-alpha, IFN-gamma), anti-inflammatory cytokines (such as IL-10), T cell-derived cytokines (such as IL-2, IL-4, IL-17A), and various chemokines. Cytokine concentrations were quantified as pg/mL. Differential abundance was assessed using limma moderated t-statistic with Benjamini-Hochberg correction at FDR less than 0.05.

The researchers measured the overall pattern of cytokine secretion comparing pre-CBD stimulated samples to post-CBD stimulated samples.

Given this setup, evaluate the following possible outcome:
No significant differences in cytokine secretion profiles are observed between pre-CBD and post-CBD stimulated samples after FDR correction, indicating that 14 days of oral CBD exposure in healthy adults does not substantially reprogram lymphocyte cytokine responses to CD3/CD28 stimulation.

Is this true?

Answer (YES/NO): NO